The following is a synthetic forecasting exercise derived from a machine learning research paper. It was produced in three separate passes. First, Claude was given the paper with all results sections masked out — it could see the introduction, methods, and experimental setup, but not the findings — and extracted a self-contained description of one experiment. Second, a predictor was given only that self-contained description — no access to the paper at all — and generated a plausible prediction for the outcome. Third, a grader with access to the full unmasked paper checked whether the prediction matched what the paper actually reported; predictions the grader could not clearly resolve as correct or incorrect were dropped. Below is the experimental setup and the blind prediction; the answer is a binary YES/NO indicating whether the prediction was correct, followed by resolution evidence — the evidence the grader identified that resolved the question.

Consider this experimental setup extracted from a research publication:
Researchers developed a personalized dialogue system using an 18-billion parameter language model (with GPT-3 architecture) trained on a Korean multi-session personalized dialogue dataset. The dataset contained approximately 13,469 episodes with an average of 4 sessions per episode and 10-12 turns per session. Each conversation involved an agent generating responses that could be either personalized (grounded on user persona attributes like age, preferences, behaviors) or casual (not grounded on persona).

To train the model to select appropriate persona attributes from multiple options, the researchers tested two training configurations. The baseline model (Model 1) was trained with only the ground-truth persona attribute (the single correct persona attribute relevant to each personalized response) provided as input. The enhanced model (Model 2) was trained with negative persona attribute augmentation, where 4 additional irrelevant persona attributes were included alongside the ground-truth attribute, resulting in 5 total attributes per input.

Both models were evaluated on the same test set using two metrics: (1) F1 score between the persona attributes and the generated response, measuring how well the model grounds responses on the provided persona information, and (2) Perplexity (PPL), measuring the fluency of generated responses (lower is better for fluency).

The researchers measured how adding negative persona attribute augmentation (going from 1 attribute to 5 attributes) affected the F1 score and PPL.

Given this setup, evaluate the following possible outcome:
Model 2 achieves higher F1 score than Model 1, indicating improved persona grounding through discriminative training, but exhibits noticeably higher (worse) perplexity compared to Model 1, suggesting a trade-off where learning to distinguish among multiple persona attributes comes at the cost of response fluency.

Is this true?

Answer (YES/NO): NO